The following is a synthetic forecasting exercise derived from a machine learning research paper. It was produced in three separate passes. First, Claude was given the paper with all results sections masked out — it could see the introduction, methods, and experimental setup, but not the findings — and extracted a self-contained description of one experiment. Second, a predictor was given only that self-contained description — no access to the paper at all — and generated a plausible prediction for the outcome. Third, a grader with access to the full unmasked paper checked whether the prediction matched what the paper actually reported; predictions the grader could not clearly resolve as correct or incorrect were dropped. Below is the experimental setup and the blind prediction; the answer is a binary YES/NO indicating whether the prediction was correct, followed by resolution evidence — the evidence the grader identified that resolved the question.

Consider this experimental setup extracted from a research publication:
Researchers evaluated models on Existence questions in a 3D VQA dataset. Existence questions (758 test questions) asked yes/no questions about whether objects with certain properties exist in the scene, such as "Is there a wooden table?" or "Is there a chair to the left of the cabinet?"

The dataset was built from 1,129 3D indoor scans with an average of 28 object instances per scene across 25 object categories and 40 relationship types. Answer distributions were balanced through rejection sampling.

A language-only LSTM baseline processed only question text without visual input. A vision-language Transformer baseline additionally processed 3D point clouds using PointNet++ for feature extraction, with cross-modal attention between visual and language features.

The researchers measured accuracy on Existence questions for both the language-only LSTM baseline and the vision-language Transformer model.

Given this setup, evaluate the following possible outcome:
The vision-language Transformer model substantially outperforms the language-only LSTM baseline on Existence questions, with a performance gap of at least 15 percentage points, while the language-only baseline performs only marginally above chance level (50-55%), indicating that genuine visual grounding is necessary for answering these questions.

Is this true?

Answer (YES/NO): NO